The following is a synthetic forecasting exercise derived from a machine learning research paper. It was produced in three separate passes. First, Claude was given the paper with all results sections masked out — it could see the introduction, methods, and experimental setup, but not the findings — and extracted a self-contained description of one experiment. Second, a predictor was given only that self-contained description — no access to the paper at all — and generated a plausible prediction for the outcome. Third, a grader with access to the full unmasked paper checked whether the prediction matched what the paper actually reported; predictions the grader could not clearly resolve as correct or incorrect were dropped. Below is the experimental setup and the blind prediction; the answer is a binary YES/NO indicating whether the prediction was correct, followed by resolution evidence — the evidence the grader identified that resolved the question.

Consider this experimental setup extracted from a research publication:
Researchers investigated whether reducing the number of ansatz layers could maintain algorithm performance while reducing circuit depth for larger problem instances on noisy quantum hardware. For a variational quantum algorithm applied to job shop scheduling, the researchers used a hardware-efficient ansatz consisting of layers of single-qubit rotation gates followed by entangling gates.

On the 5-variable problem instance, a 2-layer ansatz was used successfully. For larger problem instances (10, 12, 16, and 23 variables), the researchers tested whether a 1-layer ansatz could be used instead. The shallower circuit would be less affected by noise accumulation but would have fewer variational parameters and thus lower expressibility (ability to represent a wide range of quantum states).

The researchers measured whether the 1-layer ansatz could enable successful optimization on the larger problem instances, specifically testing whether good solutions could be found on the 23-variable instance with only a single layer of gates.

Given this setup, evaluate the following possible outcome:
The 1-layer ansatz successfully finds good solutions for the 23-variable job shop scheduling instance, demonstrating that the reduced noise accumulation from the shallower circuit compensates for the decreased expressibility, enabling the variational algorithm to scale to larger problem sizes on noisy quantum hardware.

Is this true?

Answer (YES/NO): YES